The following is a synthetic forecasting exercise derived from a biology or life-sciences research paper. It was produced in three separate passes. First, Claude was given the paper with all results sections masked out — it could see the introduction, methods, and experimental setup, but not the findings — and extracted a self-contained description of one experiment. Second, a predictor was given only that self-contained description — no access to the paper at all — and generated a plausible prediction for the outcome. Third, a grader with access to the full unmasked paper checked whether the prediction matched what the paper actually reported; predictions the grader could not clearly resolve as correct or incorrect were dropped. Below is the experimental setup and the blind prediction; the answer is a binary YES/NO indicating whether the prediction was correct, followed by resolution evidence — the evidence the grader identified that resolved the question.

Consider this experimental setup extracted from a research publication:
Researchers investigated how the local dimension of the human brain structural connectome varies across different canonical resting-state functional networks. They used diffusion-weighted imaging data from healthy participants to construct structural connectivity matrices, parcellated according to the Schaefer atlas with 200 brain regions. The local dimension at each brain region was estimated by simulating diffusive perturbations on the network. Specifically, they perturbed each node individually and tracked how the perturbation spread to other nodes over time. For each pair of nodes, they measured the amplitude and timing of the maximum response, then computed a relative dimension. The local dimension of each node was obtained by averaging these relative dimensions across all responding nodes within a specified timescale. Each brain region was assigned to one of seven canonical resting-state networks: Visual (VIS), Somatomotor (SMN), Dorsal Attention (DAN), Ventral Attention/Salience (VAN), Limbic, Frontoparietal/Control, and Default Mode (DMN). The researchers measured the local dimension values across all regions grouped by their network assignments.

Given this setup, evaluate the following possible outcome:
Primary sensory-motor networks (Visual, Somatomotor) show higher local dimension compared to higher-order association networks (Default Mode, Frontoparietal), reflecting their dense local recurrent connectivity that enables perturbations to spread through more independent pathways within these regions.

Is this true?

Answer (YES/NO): NO